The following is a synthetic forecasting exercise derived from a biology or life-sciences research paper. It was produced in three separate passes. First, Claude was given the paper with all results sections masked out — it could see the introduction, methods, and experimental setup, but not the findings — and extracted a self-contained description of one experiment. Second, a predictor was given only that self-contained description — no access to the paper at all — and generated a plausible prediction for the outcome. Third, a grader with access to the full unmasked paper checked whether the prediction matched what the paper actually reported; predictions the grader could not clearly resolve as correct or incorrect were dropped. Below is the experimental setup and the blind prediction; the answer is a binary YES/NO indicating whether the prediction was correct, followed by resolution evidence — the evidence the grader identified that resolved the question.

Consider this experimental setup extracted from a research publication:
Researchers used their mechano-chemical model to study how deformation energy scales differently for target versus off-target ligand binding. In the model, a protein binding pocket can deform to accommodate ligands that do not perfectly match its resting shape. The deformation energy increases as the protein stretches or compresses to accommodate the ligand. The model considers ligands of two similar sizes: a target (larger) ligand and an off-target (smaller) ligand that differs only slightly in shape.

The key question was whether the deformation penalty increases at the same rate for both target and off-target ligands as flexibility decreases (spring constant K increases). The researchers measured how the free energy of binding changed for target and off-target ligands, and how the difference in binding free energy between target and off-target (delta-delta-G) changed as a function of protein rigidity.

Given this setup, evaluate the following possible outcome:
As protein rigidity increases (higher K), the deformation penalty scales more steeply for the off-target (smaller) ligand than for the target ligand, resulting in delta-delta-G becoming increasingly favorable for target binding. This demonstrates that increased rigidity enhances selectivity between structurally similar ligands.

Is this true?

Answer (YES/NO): NO